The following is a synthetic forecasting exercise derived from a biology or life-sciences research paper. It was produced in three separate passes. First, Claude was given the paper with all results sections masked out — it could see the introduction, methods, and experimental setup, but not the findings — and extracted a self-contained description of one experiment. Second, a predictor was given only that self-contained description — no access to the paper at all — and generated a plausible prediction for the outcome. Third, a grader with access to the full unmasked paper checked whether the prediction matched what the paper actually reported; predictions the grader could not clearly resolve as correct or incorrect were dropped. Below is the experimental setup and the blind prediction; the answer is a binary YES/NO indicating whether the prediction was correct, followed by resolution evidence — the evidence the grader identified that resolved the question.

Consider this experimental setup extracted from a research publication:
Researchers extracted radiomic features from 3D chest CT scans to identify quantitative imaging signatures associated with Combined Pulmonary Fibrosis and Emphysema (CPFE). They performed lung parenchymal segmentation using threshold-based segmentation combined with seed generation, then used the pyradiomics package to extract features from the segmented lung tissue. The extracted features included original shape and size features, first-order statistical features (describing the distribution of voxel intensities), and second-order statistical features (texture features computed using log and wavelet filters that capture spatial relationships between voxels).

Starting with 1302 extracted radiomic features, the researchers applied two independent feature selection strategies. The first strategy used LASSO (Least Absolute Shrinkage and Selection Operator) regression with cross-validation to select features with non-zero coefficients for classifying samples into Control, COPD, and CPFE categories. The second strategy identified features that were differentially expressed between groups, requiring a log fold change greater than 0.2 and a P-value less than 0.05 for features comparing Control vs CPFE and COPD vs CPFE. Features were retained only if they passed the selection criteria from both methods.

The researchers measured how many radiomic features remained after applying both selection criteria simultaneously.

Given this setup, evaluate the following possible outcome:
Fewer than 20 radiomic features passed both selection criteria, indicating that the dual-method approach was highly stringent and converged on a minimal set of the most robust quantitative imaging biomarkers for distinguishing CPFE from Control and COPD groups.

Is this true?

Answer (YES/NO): YES